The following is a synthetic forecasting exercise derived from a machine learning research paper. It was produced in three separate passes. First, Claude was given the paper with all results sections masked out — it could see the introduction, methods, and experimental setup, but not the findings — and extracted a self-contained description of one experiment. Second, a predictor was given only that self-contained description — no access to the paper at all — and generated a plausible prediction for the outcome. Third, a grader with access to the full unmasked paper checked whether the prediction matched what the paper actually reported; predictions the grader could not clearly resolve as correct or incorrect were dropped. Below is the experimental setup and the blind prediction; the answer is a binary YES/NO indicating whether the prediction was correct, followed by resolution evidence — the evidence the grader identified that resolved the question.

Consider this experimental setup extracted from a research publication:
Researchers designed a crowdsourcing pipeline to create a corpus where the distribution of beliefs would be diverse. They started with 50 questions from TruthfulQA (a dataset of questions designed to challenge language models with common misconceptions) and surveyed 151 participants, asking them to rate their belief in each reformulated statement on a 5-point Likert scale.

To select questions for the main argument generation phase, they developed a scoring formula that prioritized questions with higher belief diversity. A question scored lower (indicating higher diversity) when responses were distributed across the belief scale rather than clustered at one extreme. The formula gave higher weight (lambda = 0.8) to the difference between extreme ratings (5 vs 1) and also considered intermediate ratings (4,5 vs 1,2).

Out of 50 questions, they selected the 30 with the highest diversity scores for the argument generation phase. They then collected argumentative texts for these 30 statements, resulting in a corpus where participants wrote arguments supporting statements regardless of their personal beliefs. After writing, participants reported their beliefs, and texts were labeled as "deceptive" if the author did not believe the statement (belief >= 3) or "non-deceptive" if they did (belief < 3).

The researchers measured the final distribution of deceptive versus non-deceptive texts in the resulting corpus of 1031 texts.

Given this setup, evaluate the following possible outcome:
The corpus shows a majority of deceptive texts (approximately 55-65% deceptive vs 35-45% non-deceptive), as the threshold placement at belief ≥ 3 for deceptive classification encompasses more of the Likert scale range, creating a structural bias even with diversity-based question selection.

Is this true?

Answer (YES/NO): YES